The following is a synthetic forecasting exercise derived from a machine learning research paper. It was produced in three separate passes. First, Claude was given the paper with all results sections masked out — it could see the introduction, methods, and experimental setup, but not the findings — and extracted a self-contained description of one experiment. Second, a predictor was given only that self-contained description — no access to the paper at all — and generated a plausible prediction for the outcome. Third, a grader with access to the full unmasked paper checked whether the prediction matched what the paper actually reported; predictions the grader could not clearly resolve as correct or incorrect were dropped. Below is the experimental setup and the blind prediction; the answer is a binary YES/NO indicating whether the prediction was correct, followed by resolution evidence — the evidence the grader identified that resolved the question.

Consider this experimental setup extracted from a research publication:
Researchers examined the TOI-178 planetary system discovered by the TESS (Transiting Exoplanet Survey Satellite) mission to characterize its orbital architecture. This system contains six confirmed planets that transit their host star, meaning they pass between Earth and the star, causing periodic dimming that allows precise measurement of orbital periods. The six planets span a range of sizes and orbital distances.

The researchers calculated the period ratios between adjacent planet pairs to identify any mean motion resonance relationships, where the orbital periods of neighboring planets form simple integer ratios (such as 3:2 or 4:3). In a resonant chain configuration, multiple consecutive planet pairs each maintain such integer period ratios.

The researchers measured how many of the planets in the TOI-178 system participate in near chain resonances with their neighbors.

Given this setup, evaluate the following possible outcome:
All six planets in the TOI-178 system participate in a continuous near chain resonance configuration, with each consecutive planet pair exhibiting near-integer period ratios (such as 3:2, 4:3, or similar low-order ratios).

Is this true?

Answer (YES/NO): NO